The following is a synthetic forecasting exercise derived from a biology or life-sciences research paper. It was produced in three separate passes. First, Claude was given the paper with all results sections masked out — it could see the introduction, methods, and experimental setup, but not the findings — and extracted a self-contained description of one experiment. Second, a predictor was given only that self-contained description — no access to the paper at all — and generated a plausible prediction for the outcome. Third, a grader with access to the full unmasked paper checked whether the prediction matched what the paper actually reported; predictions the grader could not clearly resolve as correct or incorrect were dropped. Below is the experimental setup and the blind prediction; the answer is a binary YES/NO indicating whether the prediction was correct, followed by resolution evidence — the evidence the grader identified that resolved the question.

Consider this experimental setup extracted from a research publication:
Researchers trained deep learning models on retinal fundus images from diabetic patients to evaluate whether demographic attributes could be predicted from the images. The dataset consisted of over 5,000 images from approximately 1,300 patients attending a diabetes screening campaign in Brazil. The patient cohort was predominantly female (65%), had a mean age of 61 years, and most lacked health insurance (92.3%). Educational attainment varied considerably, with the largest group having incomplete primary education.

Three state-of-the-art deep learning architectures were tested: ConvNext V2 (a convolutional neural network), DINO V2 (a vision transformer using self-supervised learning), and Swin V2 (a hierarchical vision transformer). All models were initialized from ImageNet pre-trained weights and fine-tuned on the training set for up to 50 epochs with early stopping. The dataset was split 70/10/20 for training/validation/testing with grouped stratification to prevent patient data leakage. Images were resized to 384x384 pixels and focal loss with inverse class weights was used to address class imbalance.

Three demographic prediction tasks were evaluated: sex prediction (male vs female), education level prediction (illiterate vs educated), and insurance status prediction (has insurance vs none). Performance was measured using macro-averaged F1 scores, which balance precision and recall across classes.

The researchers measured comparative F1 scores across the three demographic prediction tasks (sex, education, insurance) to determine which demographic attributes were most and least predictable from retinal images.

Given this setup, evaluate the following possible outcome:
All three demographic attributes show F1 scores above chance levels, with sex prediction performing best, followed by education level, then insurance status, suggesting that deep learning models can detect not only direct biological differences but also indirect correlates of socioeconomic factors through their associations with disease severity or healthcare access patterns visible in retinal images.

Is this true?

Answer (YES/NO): NO